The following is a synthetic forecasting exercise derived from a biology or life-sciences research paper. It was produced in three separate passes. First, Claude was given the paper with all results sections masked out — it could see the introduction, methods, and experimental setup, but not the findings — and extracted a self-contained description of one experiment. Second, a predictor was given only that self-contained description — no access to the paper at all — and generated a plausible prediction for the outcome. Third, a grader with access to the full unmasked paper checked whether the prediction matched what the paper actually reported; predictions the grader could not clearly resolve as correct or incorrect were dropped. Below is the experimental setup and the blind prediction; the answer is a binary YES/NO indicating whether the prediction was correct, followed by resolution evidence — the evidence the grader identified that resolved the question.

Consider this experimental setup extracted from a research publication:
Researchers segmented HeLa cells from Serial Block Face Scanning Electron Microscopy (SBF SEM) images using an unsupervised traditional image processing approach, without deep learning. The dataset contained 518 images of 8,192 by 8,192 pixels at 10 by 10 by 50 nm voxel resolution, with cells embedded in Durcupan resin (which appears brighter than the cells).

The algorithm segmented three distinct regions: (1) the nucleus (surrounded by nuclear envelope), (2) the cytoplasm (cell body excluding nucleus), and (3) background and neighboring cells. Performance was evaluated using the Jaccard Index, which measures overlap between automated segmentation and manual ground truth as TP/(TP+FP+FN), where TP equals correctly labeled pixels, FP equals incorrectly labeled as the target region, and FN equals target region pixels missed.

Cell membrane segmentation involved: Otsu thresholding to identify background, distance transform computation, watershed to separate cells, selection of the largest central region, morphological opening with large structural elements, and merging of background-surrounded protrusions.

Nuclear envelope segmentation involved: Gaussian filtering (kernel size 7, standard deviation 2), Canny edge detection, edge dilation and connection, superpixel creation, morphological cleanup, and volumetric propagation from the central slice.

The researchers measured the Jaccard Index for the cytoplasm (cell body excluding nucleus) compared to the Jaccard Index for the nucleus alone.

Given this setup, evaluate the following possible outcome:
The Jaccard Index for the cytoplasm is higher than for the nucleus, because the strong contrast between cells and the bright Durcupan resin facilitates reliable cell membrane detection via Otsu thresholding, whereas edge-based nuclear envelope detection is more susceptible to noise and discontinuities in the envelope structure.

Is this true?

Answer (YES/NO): NO